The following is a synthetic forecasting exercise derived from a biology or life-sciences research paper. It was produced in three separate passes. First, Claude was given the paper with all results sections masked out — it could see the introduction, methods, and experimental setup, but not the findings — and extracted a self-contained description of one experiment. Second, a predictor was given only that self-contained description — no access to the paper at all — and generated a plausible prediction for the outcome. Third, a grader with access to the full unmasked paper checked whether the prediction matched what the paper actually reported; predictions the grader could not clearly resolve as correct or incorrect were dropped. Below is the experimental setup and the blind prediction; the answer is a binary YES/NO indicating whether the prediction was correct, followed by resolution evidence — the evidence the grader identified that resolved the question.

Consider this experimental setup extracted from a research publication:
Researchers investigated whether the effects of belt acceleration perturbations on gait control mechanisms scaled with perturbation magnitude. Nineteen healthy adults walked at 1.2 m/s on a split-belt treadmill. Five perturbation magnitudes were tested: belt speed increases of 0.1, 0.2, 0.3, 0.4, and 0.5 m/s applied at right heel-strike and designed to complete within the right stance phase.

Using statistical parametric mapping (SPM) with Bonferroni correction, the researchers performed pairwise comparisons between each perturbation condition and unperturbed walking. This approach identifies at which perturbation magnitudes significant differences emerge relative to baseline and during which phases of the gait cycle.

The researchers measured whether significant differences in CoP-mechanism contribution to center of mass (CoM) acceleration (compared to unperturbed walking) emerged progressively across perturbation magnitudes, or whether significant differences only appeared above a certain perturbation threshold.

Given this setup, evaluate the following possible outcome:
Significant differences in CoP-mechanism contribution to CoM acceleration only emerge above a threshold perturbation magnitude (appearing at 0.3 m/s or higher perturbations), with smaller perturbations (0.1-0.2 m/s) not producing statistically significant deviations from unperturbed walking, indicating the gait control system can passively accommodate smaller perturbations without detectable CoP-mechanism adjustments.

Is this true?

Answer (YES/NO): NO